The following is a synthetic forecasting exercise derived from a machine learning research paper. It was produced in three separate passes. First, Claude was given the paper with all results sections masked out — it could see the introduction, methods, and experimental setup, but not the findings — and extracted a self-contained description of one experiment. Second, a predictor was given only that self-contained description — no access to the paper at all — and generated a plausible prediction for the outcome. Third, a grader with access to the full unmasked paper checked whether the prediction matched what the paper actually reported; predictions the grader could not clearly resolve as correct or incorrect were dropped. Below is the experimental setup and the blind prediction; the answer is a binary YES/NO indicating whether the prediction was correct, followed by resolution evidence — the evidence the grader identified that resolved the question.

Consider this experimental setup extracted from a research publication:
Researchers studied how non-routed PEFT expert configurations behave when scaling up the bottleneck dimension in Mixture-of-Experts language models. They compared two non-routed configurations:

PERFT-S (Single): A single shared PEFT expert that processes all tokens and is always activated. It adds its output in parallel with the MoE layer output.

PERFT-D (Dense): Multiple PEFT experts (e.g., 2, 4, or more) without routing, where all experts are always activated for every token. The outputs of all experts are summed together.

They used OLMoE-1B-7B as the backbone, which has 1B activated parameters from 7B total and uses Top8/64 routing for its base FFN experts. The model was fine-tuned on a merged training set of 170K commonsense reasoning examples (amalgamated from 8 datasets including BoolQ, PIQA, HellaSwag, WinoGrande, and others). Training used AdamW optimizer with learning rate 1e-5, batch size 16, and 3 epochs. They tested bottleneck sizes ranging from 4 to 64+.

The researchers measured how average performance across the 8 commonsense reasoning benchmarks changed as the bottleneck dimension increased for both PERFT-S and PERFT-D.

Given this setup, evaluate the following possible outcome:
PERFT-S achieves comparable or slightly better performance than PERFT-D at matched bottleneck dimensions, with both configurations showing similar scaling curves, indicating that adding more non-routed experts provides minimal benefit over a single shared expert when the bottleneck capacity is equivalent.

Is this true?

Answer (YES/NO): NO